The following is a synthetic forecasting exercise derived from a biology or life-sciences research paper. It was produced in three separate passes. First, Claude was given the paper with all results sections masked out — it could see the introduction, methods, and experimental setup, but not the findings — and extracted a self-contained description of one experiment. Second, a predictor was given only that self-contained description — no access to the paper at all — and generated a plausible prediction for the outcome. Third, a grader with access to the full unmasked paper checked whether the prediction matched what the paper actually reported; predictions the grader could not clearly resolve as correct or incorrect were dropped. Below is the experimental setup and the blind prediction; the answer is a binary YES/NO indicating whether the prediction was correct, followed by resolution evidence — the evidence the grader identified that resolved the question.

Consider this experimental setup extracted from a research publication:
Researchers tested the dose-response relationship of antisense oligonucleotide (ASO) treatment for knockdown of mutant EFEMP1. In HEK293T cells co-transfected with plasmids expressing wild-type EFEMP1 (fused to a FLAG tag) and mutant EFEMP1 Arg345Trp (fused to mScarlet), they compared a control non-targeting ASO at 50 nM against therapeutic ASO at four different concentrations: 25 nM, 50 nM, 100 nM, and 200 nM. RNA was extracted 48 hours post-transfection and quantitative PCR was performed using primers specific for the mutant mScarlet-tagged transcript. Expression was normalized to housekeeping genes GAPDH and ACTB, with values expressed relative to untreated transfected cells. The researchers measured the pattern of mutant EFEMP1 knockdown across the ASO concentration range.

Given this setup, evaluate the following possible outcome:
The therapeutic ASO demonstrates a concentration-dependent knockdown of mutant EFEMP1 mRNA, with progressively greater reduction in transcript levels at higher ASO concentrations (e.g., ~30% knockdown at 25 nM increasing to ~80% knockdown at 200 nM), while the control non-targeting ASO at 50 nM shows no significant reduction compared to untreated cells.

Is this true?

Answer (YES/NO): YES